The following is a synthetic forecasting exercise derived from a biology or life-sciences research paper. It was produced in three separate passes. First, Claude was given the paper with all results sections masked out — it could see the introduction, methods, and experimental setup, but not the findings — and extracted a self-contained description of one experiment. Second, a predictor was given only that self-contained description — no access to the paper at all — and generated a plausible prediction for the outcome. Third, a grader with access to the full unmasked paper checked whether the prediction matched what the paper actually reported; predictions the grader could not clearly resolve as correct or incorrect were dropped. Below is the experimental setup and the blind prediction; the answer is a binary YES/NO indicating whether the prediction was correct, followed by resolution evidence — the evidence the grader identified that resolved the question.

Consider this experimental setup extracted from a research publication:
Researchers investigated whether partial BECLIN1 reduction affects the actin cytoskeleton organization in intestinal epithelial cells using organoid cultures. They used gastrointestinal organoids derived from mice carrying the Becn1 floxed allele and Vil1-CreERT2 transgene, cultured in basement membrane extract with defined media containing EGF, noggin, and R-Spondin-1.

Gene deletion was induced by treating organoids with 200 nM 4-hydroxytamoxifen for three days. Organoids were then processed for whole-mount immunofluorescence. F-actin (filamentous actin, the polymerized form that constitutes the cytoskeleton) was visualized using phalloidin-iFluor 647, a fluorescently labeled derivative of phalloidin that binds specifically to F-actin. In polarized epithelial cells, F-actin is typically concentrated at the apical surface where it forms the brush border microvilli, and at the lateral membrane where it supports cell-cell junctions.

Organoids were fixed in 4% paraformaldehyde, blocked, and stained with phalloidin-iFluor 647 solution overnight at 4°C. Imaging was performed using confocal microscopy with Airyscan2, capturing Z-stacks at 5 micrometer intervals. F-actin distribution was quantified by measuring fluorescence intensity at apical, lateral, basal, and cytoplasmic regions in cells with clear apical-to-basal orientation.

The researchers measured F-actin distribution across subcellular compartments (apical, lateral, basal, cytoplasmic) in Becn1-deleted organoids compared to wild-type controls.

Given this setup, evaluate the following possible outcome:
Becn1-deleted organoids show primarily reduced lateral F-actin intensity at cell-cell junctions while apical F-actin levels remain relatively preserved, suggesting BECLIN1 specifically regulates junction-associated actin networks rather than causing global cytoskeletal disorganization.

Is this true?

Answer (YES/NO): NO